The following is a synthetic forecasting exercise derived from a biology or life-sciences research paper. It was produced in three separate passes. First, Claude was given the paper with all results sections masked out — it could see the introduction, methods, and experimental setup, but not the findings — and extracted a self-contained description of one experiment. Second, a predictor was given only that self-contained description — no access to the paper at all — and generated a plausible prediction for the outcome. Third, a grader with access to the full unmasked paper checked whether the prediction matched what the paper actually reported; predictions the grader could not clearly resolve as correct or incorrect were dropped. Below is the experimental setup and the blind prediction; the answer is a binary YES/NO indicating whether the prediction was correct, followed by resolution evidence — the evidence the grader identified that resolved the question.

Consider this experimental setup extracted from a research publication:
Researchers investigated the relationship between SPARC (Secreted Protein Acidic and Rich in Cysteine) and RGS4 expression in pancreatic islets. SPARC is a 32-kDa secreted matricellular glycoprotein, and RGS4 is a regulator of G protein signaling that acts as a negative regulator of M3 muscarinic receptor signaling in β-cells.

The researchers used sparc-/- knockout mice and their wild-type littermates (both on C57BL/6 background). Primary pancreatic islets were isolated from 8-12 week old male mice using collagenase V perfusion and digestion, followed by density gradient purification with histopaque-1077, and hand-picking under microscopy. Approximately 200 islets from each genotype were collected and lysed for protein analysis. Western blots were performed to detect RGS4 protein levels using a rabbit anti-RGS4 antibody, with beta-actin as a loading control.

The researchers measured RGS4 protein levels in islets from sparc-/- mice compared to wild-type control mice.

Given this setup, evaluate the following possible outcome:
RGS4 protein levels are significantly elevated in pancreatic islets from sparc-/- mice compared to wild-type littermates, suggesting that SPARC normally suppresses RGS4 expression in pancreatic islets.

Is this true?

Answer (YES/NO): YES